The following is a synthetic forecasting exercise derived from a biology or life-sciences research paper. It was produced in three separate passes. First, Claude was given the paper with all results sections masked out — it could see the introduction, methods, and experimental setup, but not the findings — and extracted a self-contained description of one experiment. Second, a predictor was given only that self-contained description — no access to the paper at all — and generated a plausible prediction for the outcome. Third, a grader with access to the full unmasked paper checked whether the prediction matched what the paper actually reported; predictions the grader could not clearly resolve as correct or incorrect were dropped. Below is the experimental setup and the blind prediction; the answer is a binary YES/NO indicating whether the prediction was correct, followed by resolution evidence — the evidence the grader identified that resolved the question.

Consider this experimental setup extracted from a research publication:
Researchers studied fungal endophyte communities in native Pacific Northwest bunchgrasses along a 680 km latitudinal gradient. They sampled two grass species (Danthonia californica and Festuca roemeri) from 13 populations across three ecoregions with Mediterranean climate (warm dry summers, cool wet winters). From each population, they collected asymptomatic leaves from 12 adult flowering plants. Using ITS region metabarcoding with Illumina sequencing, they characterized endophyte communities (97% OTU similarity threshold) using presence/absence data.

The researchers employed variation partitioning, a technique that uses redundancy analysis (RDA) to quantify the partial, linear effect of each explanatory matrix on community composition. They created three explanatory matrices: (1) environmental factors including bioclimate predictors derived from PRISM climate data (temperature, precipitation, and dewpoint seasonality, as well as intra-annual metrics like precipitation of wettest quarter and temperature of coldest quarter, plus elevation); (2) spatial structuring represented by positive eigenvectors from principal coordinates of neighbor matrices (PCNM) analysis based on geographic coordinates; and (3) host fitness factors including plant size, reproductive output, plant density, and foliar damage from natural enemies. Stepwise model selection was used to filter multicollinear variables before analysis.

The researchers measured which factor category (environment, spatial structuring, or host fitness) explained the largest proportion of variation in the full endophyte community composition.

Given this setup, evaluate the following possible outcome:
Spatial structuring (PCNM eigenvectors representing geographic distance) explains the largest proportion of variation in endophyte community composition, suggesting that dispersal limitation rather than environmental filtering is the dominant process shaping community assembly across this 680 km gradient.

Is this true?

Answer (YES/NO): NO